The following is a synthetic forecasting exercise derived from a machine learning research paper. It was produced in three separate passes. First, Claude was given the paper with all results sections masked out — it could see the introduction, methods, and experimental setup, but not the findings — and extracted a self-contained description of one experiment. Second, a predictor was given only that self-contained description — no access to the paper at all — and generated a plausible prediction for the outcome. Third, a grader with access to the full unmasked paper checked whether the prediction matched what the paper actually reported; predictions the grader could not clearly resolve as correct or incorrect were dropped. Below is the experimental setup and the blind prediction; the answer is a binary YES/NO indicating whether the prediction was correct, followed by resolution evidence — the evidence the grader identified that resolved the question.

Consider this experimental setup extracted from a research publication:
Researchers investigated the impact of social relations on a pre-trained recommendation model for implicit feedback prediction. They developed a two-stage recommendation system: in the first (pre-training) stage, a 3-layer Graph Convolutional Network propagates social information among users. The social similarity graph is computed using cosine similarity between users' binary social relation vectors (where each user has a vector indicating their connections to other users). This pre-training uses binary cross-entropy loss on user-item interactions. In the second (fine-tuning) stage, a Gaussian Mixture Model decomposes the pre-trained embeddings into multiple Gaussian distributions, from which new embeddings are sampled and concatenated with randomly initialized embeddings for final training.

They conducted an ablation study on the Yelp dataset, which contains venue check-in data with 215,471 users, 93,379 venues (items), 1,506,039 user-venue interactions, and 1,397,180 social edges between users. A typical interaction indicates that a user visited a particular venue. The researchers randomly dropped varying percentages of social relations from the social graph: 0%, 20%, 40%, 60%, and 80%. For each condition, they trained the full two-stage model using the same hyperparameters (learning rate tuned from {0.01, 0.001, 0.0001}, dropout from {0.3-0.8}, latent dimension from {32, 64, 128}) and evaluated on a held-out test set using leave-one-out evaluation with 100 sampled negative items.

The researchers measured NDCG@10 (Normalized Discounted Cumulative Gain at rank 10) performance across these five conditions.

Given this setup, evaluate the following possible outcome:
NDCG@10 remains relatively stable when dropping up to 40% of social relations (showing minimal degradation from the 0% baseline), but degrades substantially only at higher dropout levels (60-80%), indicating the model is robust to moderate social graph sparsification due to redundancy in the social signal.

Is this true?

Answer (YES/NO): NO